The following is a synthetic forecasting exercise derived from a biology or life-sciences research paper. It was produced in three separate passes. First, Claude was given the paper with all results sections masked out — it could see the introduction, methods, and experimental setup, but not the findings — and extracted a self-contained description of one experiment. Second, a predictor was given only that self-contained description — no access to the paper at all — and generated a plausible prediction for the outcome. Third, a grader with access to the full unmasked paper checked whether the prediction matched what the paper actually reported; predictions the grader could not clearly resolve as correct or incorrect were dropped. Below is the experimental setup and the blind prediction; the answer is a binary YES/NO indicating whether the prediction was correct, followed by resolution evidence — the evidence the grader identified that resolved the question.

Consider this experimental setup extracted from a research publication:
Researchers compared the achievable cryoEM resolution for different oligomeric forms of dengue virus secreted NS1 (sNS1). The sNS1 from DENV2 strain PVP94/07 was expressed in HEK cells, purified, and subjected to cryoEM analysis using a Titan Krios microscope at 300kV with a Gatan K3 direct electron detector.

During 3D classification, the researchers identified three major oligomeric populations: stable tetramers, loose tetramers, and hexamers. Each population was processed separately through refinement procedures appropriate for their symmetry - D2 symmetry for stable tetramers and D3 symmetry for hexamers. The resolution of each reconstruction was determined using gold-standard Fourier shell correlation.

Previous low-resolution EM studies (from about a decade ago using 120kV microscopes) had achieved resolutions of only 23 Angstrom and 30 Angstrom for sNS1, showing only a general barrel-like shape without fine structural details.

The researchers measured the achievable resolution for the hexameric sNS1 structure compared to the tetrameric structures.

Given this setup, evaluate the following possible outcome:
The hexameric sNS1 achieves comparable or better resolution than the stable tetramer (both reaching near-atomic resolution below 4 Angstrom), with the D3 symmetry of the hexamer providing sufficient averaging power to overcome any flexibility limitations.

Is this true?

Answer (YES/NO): NO